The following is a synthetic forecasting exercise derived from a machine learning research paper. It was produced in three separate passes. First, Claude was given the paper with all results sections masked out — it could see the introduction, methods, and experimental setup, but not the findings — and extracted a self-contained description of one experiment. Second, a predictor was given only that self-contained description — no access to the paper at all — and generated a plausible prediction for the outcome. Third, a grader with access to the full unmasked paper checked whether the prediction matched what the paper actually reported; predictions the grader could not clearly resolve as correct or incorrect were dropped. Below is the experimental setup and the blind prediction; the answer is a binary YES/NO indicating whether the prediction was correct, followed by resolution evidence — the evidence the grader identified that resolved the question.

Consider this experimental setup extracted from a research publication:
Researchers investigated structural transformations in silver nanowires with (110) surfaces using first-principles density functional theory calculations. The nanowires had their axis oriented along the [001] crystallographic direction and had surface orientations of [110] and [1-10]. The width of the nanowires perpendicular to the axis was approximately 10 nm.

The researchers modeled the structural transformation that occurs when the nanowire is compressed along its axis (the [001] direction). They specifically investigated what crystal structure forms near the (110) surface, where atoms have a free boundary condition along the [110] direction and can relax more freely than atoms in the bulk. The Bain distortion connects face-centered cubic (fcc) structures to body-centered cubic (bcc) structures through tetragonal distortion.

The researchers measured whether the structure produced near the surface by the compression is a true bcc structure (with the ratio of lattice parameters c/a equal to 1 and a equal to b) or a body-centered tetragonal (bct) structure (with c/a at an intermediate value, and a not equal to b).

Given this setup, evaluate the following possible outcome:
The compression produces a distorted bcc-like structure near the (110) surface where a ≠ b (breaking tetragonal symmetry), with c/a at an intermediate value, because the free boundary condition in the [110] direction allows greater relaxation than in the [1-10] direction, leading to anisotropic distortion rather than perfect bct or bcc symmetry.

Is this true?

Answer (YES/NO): NO